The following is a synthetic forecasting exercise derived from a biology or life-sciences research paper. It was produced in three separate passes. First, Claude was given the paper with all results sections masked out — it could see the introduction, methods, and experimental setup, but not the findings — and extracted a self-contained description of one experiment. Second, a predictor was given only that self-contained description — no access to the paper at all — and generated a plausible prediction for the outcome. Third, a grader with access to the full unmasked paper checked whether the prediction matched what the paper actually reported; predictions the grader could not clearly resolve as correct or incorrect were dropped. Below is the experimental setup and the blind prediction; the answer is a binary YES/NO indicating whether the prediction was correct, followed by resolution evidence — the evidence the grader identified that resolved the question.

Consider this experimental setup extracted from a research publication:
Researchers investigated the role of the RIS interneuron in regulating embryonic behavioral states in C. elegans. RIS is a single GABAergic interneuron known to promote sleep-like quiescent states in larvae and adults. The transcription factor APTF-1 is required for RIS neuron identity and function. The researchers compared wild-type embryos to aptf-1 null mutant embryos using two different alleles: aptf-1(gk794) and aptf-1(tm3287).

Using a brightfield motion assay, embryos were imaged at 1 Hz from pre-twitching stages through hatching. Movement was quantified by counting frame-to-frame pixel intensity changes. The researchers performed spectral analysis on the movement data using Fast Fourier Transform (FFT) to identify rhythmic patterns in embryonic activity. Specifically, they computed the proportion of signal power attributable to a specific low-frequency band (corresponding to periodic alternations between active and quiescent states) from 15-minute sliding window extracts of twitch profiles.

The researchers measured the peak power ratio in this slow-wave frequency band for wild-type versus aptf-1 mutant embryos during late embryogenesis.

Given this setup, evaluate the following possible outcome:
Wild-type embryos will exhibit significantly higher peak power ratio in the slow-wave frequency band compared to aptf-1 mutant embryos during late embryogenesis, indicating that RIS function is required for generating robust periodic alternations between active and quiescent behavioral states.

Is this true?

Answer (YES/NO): YES